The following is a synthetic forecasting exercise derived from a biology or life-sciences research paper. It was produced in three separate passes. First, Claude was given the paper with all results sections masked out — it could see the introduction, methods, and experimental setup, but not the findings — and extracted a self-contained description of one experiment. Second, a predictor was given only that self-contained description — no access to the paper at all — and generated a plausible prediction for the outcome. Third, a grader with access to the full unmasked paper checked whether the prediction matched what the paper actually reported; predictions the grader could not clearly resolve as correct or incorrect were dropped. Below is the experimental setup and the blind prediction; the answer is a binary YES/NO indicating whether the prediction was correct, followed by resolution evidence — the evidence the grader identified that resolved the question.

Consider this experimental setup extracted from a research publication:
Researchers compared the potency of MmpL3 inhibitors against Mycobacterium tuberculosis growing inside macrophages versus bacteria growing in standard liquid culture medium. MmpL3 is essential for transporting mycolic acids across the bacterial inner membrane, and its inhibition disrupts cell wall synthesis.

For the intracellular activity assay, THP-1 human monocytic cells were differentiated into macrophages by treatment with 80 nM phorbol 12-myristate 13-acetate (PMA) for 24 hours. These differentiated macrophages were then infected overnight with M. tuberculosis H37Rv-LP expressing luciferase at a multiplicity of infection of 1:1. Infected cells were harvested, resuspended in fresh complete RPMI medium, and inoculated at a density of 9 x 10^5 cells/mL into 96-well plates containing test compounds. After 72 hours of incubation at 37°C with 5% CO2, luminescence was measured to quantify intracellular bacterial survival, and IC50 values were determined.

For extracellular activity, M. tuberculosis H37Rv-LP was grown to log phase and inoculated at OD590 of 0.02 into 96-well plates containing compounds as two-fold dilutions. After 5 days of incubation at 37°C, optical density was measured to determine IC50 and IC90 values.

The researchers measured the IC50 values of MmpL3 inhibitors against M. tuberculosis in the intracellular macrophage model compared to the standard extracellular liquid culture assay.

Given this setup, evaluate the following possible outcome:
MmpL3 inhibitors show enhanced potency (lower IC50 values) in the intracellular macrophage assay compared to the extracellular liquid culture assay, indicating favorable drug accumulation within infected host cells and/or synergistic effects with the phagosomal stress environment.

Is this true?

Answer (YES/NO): YES